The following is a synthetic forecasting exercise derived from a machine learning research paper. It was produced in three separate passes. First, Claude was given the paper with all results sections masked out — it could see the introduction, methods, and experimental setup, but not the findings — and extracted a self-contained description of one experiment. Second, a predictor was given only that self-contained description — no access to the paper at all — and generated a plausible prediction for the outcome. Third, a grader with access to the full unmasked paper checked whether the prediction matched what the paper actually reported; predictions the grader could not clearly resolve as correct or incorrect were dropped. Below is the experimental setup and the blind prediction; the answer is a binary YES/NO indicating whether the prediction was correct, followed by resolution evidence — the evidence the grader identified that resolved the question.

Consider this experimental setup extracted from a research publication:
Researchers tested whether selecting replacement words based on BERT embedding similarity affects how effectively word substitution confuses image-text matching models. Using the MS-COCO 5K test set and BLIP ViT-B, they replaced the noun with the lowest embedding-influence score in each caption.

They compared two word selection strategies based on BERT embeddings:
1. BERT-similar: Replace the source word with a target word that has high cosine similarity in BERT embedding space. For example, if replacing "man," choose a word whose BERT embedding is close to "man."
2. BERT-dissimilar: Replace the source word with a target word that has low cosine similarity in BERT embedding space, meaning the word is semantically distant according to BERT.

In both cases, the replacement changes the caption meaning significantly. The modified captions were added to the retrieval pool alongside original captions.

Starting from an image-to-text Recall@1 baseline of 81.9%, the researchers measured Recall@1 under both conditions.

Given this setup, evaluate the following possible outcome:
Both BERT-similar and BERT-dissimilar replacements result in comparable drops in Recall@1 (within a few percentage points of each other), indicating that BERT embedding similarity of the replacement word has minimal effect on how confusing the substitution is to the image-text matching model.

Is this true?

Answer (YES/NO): YES